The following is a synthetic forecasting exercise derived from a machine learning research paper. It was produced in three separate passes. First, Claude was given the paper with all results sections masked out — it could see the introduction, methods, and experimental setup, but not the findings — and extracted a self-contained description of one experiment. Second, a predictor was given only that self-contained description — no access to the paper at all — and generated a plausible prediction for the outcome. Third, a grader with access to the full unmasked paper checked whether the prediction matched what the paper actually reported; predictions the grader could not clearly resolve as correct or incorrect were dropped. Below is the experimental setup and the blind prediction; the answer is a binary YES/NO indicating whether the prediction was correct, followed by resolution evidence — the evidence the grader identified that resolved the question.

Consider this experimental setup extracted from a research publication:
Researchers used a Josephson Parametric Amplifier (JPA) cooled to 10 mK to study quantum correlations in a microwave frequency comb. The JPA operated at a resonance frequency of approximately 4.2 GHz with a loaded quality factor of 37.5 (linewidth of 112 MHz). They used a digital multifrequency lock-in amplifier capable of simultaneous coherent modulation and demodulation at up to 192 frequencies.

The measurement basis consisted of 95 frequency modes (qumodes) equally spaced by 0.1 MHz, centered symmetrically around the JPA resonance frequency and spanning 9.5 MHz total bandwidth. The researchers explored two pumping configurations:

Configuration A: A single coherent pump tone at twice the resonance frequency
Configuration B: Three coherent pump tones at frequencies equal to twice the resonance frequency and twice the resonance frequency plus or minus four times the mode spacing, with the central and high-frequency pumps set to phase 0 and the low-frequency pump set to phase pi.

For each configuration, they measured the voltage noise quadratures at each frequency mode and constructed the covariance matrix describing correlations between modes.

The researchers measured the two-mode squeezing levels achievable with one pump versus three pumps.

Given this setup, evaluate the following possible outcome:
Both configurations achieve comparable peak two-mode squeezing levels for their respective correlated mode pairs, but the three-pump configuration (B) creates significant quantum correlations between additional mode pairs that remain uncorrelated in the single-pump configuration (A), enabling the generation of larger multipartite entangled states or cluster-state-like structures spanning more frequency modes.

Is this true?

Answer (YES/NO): NO